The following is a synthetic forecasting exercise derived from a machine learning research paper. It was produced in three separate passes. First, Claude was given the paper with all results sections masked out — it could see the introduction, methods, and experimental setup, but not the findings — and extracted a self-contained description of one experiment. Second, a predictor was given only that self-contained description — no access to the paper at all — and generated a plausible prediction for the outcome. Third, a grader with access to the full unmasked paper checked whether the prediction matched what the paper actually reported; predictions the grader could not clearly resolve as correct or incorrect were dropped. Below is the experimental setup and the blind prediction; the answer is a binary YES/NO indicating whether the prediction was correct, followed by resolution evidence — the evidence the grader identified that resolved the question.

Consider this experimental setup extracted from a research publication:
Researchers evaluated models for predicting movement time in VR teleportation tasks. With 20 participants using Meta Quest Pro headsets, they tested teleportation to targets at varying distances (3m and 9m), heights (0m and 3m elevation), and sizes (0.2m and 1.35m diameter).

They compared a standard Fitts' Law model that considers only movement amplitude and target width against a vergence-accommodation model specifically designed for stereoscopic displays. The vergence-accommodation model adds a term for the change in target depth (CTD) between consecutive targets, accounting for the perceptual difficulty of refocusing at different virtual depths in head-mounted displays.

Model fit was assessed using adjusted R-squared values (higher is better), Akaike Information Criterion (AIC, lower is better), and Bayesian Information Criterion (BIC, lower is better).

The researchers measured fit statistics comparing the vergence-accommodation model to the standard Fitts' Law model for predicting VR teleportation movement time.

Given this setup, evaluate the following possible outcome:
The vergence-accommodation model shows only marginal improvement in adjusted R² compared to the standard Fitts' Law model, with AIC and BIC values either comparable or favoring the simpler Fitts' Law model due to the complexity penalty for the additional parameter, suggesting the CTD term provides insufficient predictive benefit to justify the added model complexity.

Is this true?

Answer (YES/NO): NO